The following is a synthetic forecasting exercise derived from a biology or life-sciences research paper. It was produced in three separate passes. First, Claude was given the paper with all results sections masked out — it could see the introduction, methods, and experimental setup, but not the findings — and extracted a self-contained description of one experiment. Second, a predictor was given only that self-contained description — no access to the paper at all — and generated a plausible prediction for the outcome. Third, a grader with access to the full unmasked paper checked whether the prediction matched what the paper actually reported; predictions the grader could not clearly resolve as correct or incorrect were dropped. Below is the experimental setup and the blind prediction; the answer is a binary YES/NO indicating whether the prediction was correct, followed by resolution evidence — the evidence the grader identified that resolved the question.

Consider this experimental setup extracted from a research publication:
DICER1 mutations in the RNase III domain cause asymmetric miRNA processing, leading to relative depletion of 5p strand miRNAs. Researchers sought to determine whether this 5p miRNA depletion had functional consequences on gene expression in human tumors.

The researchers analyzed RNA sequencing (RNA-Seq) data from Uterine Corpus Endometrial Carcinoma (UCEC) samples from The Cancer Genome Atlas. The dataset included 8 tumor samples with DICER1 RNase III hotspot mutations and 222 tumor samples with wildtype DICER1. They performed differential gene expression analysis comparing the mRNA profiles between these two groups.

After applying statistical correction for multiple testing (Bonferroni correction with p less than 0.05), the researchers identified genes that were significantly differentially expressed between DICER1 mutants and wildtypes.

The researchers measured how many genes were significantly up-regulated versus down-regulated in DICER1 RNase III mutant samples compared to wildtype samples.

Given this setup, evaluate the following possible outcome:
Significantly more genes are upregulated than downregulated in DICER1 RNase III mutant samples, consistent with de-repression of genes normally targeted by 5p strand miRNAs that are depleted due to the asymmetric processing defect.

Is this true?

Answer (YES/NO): YES